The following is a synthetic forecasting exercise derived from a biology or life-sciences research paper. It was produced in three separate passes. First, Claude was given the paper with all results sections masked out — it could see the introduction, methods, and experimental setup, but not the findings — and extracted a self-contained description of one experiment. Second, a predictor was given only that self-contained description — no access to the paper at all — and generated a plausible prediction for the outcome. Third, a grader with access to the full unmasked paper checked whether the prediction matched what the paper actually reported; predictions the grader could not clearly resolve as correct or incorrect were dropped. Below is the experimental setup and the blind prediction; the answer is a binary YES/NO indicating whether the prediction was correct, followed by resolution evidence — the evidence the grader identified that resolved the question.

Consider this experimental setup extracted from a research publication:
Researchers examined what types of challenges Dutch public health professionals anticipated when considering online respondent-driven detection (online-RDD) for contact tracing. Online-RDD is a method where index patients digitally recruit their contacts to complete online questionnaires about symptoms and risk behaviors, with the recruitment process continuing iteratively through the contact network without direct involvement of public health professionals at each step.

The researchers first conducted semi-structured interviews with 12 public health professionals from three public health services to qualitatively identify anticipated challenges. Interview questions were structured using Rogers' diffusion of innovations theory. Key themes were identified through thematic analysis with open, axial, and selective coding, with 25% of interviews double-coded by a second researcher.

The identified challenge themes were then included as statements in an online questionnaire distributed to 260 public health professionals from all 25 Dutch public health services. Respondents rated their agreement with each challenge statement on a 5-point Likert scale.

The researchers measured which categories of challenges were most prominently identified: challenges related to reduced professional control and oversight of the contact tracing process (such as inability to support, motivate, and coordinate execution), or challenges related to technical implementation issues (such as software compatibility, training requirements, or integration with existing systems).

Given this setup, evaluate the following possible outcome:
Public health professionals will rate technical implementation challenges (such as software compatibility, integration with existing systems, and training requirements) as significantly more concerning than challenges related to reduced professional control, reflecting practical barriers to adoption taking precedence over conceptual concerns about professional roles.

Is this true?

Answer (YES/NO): NO